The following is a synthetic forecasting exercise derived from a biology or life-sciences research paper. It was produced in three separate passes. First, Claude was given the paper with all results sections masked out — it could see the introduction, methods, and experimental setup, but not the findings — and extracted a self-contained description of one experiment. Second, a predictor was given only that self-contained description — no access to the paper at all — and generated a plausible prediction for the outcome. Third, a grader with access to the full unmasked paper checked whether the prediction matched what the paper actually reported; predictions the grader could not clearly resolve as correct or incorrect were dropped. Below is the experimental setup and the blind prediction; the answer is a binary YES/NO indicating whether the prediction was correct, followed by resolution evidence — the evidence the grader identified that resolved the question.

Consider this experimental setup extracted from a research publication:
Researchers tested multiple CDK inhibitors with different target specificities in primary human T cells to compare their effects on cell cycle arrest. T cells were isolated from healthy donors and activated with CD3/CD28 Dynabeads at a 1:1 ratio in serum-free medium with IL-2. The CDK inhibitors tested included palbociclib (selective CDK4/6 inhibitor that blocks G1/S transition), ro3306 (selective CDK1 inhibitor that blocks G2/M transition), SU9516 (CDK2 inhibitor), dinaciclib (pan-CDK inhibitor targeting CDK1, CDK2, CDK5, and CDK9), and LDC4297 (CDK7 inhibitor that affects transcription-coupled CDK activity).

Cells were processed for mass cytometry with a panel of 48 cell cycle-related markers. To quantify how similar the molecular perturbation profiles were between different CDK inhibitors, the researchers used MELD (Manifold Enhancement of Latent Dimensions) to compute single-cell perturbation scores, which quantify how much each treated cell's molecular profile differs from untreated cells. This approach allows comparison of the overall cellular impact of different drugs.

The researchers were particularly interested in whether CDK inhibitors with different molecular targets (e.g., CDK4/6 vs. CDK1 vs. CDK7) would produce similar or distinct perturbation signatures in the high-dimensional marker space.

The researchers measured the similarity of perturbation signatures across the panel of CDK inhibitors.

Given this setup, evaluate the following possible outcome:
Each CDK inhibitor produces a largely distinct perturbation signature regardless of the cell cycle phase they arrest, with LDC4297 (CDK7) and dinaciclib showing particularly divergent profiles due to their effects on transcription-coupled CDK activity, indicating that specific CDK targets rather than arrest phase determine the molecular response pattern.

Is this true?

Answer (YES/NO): NO